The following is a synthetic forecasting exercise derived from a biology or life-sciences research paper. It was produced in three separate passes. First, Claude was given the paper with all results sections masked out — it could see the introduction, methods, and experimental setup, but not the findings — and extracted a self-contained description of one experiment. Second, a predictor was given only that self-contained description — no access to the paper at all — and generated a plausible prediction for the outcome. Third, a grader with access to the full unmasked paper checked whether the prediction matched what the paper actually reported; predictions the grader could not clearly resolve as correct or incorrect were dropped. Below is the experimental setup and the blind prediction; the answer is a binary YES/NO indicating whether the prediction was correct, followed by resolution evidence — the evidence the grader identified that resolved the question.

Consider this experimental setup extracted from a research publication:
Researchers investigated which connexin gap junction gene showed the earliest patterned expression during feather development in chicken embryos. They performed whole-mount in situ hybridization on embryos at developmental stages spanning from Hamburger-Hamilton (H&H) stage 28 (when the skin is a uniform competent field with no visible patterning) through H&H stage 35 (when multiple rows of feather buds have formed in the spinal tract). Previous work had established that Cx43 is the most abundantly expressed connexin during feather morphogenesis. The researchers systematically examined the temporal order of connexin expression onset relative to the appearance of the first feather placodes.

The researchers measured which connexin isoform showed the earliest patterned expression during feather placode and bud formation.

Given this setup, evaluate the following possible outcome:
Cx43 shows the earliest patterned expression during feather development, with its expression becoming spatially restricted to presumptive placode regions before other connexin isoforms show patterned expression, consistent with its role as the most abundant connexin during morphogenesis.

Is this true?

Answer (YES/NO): NO